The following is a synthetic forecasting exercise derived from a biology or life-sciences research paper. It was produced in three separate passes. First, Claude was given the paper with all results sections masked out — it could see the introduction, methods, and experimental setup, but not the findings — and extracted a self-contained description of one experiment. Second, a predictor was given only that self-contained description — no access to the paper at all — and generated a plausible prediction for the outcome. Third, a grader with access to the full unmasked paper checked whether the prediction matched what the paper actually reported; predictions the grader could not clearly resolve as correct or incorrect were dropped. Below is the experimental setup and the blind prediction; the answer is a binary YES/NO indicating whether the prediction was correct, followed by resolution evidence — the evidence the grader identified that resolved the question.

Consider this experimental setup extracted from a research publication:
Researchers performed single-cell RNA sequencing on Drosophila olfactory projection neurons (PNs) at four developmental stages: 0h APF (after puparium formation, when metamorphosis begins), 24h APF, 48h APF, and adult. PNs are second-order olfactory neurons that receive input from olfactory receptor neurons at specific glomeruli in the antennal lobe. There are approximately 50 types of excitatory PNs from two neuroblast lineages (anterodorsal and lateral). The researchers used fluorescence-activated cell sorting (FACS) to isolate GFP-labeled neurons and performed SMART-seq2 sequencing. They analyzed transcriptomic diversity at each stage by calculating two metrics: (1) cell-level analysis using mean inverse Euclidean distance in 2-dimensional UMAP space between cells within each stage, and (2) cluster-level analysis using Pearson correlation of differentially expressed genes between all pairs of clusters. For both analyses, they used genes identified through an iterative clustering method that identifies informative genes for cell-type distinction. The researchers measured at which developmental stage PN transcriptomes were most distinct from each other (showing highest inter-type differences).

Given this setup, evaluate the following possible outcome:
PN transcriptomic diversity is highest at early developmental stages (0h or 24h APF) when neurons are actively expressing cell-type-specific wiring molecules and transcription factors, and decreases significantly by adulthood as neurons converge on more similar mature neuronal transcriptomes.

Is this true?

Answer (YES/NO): YES